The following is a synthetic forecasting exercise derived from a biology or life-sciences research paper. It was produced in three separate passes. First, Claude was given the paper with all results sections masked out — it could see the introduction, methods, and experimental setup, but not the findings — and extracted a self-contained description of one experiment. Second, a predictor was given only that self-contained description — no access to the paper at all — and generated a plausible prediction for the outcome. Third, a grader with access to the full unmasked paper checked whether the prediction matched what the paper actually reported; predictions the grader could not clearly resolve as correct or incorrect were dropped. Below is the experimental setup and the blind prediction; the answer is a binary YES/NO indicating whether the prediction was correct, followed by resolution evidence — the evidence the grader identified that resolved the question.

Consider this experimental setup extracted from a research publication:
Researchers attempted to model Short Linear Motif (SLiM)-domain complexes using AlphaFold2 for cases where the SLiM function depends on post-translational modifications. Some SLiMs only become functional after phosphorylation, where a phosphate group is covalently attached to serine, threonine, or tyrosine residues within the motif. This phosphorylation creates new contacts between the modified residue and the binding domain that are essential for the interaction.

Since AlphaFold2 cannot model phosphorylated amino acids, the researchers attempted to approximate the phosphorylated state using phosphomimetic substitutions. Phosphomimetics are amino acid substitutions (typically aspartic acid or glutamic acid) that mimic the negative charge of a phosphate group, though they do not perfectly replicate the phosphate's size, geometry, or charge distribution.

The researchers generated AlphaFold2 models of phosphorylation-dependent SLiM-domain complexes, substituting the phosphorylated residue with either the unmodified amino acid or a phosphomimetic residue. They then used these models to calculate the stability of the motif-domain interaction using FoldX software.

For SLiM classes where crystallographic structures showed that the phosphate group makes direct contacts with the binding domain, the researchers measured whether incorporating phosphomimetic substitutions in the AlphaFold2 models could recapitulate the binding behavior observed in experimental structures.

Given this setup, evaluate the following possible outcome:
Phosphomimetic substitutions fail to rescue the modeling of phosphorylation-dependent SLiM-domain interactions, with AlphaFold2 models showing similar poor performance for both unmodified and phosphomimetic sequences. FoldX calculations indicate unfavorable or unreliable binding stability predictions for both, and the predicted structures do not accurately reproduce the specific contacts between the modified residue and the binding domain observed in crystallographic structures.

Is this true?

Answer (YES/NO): YES